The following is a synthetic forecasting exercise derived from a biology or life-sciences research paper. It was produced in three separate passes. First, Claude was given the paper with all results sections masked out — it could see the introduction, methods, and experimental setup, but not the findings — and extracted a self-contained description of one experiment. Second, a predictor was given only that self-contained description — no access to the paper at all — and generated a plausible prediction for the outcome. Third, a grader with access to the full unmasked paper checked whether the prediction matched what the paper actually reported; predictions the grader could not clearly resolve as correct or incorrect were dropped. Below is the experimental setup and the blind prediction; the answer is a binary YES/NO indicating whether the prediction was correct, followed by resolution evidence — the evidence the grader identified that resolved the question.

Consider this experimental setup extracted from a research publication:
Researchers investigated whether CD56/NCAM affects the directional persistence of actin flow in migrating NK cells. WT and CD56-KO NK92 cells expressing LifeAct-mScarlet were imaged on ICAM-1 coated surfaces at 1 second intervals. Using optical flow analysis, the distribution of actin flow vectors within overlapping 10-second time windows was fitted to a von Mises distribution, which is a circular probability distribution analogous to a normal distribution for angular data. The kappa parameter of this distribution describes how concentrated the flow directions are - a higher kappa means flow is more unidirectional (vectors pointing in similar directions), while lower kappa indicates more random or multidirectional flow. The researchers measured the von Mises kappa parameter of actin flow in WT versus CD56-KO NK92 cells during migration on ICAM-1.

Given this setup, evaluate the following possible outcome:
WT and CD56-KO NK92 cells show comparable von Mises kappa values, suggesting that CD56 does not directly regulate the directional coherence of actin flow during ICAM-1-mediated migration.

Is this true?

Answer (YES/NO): NO